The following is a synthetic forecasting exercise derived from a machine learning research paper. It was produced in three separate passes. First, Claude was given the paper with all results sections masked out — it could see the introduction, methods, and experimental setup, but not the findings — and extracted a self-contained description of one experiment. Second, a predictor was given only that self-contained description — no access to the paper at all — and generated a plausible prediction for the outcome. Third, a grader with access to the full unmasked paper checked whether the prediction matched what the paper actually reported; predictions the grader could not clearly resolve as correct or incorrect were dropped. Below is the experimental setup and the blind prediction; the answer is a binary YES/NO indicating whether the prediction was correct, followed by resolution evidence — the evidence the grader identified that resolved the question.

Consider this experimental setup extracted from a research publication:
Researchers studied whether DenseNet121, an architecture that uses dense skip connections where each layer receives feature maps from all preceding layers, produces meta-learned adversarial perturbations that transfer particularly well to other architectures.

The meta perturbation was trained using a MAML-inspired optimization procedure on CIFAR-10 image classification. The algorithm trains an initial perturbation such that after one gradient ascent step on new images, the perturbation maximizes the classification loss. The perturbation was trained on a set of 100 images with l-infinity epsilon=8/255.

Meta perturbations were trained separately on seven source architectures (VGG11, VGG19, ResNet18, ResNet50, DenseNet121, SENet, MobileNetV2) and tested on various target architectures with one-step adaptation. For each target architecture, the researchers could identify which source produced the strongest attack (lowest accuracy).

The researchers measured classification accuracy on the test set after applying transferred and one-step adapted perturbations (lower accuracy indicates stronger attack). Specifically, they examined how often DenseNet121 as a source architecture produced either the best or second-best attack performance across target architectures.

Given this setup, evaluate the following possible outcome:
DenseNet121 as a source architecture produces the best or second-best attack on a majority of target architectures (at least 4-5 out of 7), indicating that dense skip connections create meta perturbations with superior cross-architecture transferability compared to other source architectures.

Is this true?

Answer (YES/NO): YES